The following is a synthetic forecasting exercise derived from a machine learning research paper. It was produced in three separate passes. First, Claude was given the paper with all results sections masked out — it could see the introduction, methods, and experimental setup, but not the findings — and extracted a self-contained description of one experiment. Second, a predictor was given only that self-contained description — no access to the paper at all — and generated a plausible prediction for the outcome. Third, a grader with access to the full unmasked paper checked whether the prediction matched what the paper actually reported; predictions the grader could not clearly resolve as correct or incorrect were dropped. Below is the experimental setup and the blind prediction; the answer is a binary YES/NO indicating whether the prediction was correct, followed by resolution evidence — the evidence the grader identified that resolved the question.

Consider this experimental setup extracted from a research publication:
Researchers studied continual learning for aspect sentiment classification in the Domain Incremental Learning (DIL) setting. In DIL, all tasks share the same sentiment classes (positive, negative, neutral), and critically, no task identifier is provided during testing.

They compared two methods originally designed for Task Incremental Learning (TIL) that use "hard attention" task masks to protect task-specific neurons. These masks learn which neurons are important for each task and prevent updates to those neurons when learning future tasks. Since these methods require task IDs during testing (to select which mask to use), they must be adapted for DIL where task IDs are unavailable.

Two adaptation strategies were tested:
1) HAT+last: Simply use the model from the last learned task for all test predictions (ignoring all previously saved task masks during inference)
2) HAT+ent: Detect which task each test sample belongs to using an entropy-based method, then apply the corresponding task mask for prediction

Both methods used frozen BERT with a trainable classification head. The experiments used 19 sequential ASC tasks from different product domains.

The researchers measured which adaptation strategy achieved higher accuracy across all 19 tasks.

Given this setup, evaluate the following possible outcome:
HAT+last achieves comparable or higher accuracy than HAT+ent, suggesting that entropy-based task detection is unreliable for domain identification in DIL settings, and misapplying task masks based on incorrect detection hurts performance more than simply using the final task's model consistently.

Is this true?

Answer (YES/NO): YES